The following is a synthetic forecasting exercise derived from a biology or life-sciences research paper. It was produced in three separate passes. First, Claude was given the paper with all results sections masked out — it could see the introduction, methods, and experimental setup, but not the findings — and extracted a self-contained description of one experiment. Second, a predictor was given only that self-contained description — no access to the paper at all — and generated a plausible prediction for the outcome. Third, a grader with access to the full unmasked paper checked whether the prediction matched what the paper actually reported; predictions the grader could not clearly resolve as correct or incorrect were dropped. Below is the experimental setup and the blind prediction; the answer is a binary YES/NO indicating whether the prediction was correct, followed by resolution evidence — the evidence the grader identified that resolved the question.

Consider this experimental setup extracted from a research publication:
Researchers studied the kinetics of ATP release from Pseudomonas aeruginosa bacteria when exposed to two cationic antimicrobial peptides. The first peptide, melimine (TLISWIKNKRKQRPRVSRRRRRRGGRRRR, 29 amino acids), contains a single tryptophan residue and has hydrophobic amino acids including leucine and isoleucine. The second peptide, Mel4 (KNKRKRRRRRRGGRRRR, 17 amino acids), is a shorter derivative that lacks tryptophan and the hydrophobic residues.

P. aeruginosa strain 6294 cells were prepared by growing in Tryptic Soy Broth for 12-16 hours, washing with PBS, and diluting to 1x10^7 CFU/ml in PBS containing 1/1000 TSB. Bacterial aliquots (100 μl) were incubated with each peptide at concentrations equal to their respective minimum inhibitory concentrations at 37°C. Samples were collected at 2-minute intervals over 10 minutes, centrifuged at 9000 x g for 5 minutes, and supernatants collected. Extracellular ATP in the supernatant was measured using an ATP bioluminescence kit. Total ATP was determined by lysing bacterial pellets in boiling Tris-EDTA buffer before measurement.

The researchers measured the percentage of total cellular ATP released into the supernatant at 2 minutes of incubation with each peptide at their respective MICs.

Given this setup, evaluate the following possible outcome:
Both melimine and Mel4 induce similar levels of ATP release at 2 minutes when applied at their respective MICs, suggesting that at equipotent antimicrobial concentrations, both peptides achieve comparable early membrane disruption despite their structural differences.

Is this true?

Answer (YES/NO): NO